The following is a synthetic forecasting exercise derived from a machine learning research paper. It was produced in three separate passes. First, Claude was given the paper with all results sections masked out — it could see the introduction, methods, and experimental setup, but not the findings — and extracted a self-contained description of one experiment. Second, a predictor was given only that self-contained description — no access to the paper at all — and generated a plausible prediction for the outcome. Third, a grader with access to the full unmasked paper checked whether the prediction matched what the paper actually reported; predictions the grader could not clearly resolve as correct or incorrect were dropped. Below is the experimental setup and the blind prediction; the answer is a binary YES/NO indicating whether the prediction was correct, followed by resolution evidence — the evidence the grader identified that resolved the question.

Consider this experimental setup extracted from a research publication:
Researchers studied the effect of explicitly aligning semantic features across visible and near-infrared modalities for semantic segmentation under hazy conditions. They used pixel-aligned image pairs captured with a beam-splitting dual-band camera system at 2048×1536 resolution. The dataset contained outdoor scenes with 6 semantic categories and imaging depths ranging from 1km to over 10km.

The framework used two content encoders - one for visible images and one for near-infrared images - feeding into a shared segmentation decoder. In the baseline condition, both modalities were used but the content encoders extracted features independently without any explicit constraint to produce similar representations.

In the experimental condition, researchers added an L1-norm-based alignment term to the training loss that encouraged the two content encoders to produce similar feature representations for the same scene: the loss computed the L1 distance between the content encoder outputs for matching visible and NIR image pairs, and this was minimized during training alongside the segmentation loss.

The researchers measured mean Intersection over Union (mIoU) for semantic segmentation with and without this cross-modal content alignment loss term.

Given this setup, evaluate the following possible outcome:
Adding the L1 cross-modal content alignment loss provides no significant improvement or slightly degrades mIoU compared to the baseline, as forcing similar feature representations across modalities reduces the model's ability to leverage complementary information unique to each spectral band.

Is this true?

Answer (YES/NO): NO